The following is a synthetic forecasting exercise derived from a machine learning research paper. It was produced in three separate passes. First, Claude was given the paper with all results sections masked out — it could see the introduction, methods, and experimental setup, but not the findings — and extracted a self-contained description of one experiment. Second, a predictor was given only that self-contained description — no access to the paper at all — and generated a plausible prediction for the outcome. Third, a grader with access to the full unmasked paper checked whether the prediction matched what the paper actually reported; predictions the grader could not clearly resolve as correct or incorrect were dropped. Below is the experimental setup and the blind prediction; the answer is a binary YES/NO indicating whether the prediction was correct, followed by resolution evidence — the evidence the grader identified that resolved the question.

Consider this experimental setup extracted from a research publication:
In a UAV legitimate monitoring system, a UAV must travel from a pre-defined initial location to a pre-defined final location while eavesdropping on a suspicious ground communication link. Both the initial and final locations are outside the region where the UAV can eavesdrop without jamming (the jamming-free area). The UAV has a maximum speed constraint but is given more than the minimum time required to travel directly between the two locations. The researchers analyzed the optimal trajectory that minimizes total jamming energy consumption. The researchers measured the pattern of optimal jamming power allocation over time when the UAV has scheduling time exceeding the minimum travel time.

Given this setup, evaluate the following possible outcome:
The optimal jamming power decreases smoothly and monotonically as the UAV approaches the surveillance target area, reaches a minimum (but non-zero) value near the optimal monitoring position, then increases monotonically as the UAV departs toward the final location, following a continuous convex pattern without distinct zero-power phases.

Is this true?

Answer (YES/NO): NO